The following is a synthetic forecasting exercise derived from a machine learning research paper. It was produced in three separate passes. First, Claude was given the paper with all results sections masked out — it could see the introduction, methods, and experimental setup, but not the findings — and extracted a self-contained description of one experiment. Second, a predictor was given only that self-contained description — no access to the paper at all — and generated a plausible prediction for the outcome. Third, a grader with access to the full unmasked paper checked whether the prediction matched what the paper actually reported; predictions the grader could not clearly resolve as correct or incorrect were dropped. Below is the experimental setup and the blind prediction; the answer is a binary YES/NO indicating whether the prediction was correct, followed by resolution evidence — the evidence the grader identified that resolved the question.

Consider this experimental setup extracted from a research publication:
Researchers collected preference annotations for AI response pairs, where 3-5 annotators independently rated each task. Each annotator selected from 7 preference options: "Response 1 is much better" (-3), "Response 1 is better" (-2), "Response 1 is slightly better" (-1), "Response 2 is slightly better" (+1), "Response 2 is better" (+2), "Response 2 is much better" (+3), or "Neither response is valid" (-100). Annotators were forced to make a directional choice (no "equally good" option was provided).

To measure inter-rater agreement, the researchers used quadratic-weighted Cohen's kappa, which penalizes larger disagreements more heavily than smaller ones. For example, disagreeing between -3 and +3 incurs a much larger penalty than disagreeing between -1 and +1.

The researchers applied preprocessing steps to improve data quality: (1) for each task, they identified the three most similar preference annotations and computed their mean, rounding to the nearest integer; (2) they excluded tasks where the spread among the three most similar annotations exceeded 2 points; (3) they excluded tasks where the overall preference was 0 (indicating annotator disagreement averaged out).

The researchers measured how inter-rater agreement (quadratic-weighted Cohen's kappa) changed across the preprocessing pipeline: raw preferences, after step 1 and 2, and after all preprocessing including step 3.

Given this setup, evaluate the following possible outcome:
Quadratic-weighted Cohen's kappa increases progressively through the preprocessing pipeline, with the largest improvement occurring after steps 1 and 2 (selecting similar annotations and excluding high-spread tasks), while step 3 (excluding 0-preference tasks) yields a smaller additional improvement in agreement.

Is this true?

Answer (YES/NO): YES